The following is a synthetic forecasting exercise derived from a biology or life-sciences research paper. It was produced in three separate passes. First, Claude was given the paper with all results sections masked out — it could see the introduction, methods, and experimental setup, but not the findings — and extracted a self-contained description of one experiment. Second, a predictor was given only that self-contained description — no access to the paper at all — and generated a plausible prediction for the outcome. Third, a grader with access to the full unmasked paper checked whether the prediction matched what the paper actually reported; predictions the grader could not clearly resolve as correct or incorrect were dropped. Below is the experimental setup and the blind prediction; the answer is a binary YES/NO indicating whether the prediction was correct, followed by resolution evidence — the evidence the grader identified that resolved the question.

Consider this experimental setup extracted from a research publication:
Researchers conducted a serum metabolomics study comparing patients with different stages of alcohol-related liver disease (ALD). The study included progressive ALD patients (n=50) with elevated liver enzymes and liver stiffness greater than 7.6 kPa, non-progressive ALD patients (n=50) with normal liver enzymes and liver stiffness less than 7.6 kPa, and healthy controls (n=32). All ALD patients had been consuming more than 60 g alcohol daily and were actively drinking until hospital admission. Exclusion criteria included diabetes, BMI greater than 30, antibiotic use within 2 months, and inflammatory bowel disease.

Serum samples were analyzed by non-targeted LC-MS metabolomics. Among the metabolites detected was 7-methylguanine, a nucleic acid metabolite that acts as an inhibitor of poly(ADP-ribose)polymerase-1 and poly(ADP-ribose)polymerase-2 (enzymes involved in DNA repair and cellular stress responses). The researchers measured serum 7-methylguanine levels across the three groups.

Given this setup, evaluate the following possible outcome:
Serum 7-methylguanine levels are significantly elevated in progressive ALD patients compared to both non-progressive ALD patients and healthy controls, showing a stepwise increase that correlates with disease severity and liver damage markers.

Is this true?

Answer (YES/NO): YES